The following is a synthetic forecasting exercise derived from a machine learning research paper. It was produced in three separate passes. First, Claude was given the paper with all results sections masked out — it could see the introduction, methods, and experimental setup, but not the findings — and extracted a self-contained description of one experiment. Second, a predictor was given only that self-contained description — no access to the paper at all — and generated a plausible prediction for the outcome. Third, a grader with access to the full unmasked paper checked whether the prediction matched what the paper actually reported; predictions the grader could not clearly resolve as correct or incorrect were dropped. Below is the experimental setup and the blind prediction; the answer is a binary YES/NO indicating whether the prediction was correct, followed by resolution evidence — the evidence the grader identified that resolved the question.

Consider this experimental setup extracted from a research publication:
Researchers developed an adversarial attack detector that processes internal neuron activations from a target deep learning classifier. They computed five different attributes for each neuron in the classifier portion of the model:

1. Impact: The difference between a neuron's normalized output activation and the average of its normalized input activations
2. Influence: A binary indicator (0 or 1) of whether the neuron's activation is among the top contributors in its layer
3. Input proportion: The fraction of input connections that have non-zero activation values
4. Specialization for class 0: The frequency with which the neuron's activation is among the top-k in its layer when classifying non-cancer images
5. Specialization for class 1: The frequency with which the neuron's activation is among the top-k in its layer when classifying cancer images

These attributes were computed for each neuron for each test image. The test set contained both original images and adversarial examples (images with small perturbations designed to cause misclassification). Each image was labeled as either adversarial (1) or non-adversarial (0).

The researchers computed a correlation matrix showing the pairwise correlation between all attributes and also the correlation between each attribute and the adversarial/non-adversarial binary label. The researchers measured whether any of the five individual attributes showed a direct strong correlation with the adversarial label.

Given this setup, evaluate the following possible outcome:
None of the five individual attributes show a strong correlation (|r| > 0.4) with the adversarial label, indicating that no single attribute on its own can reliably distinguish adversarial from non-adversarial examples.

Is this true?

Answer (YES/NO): YES